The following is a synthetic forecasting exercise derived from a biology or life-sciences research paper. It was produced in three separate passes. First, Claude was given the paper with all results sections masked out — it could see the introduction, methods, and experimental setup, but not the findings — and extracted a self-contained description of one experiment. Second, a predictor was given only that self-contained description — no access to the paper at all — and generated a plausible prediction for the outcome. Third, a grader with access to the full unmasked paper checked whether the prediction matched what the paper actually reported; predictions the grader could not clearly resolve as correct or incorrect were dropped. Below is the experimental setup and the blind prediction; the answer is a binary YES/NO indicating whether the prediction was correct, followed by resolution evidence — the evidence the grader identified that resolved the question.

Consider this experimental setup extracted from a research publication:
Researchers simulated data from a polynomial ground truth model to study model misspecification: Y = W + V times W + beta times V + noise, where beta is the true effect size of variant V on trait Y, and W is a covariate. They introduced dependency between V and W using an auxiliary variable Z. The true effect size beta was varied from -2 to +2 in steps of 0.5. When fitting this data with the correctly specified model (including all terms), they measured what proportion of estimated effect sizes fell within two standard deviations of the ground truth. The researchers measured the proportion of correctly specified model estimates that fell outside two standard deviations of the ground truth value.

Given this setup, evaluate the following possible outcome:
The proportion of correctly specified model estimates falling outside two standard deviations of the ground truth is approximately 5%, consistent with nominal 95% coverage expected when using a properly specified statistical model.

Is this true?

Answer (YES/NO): YES